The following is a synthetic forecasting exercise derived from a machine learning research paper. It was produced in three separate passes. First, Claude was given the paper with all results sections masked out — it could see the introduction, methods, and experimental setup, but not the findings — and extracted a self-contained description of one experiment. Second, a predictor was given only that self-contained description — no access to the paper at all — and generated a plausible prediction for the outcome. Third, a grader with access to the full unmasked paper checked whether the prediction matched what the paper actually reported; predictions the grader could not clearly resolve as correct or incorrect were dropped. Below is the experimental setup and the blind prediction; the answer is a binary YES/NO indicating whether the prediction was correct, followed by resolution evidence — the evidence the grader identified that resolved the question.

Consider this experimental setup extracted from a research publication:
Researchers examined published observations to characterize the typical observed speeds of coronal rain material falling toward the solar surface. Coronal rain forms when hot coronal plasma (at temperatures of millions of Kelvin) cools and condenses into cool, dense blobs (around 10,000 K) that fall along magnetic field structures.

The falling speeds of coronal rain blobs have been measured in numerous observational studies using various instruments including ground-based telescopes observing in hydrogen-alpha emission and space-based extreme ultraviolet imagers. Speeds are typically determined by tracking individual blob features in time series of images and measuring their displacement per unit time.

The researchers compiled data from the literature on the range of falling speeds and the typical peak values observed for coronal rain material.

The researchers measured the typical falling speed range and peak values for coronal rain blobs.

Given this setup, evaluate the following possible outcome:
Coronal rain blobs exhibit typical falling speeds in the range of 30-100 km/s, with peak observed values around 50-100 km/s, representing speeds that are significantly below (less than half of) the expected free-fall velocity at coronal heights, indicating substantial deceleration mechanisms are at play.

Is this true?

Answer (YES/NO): NO